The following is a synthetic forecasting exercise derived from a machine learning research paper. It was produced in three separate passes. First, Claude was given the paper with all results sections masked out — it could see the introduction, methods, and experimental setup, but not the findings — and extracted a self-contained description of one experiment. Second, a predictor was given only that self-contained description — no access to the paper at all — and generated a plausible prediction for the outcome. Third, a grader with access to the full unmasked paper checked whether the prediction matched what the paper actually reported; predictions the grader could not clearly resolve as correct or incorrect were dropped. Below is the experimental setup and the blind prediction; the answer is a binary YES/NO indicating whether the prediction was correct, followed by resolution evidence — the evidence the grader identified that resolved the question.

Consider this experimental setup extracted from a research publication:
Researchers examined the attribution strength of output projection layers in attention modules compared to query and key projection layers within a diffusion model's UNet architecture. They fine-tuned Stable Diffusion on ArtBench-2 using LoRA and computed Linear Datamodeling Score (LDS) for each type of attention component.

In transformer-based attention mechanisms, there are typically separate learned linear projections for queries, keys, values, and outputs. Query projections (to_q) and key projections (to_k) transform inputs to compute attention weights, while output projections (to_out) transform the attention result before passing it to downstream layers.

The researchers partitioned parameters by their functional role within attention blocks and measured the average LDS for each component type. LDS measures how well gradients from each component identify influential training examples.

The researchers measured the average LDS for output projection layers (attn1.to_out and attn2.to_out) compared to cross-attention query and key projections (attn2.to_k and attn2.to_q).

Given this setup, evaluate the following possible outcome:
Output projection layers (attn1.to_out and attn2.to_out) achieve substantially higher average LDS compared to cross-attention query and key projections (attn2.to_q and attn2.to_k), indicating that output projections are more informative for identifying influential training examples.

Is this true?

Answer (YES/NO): YES